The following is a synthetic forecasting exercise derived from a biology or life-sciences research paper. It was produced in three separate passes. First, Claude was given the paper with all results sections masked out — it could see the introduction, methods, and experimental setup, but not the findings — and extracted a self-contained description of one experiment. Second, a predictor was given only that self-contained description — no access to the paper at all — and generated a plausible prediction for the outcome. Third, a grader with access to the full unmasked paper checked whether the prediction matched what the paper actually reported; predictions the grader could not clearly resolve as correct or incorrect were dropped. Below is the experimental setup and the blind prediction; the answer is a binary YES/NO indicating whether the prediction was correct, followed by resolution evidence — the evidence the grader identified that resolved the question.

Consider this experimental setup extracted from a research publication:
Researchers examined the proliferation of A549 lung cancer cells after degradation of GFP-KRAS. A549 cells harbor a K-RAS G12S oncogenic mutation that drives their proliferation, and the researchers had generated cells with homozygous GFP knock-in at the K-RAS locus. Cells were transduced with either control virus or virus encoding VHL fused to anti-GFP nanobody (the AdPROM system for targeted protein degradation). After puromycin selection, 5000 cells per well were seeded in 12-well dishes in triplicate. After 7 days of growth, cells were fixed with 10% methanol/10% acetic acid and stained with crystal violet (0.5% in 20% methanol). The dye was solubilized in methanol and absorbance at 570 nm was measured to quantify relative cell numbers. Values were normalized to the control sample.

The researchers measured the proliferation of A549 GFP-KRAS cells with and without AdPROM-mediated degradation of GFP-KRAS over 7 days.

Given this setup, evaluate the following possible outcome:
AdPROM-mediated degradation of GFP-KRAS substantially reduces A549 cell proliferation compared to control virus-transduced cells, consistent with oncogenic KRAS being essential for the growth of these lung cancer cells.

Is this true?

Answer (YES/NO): NO